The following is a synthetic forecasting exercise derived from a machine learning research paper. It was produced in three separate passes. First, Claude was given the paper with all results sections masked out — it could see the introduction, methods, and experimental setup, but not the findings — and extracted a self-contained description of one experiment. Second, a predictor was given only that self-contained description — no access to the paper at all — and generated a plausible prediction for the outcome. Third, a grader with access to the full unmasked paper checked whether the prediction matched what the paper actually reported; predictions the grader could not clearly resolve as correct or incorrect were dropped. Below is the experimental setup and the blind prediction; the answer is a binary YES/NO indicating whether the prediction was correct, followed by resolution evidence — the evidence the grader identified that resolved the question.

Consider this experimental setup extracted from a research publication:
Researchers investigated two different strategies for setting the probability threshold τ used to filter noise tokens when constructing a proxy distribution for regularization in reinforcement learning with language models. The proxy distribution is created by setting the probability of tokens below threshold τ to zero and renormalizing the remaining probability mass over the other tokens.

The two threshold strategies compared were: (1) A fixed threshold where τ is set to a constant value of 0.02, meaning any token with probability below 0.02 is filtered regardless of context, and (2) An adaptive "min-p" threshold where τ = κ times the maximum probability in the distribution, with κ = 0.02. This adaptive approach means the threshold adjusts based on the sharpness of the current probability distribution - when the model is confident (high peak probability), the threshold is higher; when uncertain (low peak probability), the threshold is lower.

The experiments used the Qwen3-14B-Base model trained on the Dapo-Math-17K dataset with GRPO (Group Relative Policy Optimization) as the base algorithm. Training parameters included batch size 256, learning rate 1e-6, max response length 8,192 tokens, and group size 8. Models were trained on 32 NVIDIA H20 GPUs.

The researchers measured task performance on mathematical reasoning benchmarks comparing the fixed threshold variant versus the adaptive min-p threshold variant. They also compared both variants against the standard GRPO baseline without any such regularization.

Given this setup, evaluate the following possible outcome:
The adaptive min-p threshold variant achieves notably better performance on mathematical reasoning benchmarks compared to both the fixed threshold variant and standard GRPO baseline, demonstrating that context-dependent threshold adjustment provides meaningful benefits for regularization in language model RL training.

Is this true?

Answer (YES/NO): NO